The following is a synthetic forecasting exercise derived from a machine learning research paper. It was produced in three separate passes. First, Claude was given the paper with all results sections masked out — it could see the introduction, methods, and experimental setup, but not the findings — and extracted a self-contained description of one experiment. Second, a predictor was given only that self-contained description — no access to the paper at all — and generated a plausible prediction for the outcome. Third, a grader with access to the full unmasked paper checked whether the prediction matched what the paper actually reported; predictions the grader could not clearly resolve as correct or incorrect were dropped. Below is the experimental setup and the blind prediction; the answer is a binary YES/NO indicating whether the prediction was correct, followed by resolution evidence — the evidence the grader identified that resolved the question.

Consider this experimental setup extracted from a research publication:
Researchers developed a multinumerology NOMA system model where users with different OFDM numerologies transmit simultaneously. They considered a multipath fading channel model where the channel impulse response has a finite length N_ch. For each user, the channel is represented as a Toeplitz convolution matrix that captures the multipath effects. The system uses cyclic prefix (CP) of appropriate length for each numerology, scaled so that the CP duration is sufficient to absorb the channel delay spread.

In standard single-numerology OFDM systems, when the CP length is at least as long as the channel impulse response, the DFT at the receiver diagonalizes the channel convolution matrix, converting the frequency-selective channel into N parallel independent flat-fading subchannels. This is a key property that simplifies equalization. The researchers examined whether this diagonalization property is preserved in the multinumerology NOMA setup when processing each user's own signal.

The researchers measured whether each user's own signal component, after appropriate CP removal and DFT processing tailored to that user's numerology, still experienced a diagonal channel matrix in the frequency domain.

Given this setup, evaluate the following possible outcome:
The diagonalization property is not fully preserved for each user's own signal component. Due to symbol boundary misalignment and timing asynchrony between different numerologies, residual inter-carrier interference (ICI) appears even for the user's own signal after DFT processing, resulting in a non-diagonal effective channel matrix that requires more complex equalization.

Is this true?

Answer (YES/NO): NO